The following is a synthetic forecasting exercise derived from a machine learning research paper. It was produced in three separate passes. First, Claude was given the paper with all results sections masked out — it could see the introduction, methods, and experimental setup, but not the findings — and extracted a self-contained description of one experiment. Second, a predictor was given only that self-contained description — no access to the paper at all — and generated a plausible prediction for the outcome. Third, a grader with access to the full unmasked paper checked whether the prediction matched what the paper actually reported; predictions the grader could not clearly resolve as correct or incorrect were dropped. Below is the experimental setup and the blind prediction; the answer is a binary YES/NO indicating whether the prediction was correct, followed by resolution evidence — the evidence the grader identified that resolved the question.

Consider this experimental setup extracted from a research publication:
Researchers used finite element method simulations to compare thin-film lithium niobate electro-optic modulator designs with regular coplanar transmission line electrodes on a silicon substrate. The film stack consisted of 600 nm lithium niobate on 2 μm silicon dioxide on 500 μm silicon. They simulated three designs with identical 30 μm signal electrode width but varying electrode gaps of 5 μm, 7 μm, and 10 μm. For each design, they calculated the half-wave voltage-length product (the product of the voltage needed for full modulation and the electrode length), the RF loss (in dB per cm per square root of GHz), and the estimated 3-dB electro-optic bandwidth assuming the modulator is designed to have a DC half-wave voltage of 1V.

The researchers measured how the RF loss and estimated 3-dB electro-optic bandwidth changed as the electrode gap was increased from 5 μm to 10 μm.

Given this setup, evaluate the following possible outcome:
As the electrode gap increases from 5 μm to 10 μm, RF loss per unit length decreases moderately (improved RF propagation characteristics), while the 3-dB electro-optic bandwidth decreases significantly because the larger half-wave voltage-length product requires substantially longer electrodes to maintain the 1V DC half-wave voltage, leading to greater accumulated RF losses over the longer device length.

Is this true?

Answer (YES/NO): YES